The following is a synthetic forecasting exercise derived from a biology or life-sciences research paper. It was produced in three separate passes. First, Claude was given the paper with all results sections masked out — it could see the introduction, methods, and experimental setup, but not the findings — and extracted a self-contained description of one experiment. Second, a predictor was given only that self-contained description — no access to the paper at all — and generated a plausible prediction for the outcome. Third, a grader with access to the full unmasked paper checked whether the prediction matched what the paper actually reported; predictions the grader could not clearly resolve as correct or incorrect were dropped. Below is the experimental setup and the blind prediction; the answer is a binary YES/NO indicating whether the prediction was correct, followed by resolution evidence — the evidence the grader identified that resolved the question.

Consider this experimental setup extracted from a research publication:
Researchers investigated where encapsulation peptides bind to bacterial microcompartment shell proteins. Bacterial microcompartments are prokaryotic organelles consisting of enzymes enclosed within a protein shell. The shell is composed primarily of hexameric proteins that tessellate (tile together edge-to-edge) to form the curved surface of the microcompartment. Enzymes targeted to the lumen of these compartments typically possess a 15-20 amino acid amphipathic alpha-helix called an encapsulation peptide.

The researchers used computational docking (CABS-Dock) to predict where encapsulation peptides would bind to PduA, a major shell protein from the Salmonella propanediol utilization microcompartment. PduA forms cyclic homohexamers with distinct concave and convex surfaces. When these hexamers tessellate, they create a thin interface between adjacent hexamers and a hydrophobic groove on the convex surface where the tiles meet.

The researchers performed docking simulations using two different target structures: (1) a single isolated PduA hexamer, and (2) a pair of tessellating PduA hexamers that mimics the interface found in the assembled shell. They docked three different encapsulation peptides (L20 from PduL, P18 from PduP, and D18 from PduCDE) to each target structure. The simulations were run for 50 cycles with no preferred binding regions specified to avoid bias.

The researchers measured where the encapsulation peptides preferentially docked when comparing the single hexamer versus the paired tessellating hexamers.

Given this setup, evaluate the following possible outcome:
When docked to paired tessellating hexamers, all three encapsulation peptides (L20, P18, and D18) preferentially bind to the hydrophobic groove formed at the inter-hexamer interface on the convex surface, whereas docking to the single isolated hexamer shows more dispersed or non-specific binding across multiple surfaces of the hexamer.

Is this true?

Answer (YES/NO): NO